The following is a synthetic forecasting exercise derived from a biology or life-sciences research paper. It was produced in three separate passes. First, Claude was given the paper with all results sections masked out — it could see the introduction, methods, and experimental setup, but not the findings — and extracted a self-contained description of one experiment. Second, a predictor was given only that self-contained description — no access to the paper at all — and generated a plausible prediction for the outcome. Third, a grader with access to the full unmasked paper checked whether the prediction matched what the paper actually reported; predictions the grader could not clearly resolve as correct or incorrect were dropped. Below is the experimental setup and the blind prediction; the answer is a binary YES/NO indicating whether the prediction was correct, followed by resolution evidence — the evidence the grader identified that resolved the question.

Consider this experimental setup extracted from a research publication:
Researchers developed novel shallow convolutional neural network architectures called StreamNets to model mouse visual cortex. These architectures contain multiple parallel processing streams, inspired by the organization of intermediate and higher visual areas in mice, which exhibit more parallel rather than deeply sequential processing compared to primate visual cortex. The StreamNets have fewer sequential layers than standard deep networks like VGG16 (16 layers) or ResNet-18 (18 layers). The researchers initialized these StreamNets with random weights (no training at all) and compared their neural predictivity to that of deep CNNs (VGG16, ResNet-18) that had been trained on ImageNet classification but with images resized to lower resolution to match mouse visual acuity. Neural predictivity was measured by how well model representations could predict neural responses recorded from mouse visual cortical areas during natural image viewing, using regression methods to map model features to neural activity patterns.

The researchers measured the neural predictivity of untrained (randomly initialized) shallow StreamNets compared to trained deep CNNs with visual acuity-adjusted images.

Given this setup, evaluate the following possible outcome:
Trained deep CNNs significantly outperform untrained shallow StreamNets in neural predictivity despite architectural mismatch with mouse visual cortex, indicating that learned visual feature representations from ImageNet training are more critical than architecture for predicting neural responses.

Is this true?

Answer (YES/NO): NO